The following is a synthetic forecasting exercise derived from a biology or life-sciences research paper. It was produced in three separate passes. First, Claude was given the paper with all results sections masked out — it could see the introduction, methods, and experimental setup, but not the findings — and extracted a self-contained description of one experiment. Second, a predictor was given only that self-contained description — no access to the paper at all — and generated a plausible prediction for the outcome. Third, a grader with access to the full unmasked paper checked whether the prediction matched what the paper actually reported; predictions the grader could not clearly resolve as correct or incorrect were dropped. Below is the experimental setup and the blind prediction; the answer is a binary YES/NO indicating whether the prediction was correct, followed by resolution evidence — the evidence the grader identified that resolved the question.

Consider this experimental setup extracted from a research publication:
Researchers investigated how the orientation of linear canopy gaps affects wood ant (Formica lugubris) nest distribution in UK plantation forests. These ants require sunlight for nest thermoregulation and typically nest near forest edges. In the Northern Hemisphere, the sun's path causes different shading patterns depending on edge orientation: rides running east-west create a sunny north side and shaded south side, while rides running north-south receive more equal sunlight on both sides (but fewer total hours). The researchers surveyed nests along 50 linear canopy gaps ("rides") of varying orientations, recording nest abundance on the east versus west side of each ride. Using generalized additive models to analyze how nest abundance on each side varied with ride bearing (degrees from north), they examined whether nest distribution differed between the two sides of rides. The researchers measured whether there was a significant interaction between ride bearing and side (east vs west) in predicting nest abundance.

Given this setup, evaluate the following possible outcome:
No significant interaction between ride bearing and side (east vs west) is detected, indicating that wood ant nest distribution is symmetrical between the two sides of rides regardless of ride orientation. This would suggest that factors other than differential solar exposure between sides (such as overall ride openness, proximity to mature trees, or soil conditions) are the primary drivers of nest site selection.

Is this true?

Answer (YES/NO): NO